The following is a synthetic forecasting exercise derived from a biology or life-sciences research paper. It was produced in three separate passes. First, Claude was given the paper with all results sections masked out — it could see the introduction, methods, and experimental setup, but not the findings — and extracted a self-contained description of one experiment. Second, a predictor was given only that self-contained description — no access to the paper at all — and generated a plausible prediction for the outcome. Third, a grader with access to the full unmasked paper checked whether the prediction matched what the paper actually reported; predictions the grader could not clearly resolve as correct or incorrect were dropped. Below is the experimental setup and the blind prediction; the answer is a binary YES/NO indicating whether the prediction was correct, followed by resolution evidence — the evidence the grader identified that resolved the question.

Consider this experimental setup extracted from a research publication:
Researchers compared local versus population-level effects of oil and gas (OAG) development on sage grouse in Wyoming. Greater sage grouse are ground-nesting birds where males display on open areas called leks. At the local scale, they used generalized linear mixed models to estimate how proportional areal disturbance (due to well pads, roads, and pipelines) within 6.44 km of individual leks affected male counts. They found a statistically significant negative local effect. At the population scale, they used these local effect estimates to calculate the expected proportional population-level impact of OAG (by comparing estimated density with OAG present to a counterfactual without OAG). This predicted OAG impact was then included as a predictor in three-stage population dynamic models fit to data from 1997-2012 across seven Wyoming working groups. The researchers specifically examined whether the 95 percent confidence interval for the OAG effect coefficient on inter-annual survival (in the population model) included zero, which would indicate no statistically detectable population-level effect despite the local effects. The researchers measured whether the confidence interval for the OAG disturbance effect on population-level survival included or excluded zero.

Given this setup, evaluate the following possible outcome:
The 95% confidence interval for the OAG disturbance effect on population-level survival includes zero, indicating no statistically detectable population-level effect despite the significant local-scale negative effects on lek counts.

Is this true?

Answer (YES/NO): YES